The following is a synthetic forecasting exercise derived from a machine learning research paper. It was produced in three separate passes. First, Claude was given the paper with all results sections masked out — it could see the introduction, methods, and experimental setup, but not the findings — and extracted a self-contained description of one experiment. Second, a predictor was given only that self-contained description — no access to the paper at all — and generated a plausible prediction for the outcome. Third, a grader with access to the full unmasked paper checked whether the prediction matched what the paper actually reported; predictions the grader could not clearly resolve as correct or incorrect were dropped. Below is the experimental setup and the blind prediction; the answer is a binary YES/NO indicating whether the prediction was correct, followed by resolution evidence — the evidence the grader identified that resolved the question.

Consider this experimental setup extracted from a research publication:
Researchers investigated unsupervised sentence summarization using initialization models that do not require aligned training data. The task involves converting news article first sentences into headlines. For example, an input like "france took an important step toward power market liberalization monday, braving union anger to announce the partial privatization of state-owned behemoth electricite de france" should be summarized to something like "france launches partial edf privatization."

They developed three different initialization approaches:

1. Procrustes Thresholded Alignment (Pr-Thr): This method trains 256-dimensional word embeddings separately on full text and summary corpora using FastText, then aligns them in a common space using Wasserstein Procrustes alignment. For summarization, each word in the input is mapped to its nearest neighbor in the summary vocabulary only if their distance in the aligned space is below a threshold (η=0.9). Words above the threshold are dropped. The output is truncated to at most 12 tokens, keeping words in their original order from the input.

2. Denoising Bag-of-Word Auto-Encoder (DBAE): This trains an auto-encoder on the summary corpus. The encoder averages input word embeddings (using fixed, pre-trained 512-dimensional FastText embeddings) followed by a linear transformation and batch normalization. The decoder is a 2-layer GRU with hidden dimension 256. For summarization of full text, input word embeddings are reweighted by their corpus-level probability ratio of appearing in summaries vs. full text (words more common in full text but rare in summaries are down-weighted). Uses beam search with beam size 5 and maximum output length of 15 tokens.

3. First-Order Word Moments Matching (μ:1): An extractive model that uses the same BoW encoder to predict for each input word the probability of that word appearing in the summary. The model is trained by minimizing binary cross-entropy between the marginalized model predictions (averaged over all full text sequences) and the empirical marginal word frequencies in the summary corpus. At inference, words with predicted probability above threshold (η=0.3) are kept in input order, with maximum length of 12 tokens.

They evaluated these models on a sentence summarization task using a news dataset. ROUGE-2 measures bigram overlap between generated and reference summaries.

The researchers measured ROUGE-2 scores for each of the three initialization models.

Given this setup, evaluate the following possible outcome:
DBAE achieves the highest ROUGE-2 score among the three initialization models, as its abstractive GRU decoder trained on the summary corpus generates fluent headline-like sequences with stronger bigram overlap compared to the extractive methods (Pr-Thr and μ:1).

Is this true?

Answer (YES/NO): NO